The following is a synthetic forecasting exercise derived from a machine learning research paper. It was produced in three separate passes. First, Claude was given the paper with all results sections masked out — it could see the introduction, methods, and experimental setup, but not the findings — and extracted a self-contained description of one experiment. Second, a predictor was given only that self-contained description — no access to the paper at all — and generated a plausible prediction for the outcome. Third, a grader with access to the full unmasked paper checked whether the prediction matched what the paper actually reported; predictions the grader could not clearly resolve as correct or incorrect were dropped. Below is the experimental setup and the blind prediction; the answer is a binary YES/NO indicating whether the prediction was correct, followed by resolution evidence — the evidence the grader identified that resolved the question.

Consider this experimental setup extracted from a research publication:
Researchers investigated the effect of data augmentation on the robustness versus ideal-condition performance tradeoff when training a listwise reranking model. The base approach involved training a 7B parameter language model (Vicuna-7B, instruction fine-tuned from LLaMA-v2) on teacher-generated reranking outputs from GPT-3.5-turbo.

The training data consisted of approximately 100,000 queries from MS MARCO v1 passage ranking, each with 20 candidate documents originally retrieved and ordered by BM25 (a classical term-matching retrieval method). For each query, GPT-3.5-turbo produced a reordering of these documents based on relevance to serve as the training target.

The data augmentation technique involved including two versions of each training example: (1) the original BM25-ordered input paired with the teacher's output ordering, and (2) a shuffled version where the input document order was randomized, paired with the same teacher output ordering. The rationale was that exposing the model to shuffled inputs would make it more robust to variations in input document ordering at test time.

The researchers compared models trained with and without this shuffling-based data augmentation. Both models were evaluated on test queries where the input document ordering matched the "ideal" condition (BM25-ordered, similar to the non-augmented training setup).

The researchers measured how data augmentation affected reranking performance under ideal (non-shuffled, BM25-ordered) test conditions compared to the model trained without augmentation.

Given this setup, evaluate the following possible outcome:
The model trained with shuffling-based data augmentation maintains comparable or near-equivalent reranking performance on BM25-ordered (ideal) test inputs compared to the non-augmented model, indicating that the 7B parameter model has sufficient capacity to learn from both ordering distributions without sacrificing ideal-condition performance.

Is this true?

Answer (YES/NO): NO